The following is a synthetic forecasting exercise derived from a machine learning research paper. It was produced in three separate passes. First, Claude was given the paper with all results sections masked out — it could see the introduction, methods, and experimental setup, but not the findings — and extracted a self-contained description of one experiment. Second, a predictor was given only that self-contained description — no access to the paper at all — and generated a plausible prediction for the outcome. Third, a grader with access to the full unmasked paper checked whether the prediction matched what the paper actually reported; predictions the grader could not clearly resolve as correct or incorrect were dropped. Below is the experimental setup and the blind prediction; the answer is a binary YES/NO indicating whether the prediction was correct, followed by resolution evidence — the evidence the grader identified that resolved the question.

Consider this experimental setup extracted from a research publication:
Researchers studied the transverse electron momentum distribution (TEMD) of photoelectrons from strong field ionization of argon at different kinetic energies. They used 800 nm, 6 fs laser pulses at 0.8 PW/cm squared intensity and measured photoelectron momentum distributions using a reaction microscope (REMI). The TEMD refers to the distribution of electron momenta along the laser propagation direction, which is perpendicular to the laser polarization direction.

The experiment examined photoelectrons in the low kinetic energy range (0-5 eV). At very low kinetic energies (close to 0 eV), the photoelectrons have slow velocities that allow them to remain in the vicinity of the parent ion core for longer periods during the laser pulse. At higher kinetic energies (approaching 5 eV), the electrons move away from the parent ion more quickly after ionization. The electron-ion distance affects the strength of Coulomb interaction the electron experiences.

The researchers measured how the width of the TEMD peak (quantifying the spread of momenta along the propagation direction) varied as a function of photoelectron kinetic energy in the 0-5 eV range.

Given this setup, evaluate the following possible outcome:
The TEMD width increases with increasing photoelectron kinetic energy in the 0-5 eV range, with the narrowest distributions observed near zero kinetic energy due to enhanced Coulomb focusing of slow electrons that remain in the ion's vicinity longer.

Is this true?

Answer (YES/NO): YES